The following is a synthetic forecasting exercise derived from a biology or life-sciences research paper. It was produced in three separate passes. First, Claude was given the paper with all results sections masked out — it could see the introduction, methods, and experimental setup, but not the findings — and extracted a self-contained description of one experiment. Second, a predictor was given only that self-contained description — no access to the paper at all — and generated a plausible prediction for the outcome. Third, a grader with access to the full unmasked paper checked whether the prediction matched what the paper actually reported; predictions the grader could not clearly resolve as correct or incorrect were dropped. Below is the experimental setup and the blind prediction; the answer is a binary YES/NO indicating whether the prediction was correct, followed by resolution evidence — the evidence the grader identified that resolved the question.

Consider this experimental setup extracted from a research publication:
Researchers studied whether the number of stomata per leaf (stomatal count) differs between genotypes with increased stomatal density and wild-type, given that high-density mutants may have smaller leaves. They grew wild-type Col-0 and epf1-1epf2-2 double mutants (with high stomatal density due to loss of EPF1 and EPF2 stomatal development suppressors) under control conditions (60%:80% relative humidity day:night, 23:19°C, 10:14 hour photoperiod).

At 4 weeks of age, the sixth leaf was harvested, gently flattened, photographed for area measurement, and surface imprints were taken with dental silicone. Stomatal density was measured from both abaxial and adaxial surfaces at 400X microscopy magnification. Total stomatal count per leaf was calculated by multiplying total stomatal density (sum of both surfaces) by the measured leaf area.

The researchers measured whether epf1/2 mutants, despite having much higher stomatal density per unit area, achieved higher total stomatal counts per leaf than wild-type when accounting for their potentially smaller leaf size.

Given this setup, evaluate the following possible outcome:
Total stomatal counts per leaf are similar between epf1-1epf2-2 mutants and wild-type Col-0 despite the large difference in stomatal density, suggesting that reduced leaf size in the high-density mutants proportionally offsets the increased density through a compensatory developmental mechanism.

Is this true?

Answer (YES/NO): NO